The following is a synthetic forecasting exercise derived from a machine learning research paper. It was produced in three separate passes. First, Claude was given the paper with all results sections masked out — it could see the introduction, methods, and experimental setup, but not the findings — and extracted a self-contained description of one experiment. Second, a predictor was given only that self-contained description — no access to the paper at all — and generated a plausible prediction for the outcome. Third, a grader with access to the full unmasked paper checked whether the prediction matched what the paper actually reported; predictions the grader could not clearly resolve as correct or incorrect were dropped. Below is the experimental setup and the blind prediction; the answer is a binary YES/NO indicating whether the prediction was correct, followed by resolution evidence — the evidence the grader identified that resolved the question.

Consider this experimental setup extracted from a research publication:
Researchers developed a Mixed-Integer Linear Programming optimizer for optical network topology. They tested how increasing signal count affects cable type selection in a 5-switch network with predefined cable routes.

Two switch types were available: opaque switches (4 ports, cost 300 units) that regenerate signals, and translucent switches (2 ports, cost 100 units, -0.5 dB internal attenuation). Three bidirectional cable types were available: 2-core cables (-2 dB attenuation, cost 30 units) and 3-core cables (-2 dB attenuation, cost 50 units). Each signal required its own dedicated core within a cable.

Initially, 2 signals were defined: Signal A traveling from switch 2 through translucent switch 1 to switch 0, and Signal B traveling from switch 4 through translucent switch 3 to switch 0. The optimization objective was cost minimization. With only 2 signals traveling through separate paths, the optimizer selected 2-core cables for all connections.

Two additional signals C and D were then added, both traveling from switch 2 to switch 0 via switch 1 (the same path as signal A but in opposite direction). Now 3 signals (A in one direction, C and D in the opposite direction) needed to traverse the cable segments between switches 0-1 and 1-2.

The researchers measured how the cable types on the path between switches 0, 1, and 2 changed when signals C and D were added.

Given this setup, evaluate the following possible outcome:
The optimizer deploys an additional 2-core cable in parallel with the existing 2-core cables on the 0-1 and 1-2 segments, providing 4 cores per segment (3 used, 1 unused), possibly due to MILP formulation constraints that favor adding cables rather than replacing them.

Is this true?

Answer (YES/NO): NO